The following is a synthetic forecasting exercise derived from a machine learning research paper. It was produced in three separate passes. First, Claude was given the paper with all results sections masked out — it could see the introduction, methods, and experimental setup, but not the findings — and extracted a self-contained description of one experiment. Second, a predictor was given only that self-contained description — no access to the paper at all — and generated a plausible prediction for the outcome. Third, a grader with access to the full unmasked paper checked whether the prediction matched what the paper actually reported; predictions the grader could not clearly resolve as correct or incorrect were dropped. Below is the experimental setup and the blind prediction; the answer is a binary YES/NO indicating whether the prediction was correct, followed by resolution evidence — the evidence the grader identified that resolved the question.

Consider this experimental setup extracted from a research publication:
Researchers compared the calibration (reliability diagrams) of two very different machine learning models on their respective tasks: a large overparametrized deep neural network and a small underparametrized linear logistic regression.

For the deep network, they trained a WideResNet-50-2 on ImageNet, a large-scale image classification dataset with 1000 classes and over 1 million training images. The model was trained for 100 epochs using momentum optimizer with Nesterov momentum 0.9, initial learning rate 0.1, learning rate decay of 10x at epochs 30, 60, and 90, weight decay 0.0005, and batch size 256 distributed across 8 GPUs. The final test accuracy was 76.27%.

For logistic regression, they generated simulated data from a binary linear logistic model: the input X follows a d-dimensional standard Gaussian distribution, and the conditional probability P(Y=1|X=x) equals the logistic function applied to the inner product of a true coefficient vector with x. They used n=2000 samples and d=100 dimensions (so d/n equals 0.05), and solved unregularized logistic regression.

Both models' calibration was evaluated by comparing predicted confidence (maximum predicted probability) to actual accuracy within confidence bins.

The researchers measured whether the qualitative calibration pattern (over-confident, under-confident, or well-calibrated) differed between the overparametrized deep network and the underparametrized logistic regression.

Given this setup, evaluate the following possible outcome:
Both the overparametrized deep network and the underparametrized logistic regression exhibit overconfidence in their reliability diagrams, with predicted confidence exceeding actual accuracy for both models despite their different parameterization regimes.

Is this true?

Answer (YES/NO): YES